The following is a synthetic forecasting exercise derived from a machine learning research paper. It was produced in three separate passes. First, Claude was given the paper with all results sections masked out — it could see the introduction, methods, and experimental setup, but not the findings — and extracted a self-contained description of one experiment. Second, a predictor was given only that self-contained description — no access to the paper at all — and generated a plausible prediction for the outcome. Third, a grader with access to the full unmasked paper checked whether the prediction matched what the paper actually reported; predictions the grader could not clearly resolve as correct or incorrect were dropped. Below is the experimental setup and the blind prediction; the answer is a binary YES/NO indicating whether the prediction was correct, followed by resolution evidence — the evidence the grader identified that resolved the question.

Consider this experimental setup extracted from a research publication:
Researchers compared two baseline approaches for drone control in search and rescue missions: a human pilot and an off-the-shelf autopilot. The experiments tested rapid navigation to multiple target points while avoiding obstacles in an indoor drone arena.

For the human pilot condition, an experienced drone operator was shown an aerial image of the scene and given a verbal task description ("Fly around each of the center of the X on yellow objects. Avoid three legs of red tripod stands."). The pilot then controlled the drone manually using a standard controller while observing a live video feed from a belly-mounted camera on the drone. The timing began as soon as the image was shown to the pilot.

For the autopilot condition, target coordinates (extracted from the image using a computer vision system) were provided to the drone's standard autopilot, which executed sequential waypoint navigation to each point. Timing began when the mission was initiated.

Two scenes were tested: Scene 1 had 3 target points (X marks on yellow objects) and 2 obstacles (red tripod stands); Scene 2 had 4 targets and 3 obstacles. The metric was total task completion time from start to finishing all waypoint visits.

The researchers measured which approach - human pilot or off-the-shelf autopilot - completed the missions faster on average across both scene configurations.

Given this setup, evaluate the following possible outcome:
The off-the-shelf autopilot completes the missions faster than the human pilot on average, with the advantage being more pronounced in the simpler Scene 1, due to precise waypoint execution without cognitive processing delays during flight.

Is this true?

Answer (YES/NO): NO